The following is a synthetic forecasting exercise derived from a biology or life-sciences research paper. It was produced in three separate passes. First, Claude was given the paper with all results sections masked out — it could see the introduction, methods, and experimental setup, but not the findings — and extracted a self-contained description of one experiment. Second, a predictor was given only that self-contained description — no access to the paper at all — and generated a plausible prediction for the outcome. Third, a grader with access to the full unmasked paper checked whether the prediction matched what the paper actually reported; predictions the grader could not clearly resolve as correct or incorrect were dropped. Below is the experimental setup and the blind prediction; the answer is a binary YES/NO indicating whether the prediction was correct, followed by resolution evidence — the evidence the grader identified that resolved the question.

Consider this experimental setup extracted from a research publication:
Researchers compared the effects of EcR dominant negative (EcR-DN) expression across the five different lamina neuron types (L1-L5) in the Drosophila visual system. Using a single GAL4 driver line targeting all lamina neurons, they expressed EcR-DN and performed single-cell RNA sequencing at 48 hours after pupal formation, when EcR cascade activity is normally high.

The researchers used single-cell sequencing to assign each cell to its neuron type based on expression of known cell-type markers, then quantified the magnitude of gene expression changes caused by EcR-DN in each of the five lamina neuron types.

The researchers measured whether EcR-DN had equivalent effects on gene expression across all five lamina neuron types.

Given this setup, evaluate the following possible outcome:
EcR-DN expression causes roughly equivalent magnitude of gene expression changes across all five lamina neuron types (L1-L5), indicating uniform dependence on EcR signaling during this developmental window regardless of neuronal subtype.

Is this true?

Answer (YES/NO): NO